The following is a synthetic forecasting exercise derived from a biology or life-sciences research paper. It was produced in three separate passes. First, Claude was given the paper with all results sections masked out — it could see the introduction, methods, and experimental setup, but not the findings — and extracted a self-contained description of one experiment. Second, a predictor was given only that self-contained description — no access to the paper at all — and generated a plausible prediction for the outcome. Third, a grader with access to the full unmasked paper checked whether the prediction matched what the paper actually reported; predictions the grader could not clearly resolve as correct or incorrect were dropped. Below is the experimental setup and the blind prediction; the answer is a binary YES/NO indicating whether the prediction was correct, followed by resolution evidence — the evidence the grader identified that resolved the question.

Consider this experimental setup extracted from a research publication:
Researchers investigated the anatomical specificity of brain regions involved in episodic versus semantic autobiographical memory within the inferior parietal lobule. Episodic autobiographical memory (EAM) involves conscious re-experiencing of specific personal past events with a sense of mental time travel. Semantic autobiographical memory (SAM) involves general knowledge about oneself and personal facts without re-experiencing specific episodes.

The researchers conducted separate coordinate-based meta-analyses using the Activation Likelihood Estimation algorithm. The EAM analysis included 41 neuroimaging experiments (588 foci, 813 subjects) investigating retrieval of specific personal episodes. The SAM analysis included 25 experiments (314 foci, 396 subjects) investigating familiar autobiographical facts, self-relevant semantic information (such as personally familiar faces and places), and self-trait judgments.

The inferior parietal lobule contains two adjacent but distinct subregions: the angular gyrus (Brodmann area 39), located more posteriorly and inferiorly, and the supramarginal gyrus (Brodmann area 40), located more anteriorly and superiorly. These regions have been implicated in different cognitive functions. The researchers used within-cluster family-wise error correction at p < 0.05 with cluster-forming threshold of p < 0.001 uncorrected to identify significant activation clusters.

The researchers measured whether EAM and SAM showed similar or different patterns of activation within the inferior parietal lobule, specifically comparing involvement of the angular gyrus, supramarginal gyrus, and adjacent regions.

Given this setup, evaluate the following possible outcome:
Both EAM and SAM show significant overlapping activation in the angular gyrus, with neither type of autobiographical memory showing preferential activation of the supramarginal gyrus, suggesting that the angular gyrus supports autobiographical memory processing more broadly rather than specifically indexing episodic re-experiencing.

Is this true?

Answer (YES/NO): NO